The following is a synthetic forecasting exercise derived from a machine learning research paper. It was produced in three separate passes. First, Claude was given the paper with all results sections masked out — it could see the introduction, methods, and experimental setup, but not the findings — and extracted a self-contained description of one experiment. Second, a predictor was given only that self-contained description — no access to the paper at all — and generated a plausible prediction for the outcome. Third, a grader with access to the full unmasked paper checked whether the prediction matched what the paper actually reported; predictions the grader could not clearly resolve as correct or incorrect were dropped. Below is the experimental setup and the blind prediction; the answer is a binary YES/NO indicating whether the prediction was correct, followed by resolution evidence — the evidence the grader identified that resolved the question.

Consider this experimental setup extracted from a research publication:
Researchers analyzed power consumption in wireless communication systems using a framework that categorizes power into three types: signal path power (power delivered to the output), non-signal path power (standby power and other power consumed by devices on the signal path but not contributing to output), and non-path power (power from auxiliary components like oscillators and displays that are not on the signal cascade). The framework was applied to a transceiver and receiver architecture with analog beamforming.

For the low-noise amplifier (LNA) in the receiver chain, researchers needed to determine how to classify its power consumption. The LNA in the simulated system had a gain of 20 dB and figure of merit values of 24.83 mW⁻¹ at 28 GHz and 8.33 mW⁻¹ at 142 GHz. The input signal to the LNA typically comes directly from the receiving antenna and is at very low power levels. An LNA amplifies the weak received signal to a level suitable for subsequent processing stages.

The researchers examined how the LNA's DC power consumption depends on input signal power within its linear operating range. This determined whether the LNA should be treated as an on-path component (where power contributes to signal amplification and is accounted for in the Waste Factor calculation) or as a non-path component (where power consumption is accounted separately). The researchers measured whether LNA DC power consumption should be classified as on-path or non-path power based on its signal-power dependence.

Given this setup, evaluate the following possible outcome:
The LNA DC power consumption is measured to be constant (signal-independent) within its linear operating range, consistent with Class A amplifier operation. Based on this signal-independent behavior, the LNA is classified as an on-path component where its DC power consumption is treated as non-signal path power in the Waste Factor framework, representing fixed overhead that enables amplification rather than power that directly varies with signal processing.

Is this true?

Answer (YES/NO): NO